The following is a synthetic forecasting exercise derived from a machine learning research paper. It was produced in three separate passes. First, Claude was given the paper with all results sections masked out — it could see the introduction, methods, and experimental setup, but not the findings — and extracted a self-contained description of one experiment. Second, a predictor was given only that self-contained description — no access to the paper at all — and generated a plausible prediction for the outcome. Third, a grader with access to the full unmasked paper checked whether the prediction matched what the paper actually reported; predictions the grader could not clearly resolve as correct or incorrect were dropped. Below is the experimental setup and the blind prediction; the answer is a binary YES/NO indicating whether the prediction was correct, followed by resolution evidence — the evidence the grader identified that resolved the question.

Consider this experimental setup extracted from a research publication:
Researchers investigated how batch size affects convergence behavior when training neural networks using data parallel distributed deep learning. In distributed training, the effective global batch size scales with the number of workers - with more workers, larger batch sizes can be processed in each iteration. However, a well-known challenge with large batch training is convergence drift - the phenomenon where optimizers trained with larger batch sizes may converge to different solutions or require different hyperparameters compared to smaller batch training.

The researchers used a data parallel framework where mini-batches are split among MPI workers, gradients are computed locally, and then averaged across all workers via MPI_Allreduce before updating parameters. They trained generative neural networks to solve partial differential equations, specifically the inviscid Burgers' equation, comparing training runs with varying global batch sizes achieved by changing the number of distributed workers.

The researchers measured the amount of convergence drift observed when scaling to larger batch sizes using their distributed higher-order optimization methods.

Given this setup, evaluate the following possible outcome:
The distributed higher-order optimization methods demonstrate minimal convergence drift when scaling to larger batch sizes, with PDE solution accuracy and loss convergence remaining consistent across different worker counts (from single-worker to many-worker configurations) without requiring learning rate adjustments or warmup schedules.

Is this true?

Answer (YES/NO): YES